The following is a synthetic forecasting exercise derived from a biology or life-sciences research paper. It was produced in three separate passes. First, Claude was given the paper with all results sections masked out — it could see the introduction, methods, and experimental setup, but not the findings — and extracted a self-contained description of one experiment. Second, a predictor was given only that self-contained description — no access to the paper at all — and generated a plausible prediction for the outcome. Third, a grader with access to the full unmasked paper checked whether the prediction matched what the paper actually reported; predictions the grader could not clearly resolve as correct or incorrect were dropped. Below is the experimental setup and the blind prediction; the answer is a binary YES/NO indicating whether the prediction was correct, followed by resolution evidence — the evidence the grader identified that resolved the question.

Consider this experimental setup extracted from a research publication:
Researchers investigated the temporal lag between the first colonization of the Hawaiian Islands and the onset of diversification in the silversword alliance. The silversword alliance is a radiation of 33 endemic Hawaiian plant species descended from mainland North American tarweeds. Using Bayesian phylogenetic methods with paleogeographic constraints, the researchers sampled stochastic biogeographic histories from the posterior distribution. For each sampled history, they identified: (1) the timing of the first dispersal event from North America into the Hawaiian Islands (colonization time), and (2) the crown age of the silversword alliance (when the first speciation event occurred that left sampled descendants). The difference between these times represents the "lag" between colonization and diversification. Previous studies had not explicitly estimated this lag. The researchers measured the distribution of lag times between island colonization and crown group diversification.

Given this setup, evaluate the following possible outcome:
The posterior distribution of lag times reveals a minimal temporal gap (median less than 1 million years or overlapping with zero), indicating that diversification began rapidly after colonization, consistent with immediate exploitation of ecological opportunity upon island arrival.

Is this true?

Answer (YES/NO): NO